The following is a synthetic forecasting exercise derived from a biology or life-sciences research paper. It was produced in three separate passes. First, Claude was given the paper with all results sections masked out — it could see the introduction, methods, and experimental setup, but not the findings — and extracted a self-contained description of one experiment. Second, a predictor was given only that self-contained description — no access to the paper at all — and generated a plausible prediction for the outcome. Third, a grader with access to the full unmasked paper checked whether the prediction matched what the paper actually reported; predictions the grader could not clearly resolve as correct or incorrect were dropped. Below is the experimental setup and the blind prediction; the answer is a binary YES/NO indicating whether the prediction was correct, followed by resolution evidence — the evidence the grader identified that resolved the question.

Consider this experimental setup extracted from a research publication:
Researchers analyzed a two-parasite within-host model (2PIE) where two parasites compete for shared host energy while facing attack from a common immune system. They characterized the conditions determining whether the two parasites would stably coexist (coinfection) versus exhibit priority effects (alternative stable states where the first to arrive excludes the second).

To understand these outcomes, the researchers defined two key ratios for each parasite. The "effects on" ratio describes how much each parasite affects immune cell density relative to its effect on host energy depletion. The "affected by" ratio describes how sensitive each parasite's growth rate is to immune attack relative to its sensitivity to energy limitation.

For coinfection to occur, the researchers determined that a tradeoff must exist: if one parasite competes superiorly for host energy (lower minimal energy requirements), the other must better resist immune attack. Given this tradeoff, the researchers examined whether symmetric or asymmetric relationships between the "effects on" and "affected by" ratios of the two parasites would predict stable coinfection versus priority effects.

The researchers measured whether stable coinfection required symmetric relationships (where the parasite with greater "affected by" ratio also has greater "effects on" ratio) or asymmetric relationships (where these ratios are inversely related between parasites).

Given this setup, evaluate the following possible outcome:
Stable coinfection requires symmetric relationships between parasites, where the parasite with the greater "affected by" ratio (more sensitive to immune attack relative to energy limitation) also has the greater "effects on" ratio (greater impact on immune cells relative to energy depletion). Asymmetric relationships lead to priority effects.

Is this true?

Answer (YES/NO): YES